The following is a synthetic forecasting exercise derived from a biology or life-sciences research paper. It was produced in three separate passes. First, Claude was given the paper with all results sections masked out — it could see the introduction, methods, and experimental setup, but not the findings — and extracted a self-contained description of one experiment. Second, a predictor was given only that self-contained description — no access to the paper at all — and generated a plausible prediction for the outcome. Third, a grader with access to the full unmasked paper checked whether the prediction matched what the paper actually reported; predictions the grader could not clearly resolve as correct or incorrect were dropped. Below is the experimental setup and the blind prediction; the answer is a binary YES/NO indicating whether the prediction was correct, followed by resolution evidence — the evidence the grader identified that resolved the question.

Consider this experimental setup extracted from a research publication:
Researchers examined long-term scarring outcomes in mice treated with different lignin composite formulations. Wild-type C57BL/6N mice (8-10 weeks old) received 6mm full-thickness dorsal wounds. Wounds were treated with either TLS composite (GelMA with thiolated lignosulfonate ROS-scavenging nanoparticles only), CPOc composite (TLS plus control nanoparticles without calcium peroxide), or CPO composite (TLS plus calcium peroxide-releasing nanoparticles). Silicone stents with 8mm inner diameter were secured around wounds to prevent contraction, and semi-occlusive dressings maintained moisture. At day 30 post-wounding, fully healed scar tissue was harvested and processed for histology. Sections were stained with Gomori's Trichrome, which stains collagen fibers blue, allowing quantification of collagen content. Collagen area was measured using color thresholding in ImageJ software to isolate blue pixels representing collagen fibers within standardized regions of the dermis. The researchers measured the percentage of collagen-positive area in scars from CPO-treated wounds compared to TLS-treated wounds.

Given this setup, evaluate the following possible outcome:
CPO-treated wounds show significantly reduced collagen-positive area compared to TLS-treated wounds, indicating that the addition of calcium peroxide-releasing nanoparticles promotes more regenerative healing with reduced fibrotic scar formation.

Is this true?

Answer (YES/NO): NO